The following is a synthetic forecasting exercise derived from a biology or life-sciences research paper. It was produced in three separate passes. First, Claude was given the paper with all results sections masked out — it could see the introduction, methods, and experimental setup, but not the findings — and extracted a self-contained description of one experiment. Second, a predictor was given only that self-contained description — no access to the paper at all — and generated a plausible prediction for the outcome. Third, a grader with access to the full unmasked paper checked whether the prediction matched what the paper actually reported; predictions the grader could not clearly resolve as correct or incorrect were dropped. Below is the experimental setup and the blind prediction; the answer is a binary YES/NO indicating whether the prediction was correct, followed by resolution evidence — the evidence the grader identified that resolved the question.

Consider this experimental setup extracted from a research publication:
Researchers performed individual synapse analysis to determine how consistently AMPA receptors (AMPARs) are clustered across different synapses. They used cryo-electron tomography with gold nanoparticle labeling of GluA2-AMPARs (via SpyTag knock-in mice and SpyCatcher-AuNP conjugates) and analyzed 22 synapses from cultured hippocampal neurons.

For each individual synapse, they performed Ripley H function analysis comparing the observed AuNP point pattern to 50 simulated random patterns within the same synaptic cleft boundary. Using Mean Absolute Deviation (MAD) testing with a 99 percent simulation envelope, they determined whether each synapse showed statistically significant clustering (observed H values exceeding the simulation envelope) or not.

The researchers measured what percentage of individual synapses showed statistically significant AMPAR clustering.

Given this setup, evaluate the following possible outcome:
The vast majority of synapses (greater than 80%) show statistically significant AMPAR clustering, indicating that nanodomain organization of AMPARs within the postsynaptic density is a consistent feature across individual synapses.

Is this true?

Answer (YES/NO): YES